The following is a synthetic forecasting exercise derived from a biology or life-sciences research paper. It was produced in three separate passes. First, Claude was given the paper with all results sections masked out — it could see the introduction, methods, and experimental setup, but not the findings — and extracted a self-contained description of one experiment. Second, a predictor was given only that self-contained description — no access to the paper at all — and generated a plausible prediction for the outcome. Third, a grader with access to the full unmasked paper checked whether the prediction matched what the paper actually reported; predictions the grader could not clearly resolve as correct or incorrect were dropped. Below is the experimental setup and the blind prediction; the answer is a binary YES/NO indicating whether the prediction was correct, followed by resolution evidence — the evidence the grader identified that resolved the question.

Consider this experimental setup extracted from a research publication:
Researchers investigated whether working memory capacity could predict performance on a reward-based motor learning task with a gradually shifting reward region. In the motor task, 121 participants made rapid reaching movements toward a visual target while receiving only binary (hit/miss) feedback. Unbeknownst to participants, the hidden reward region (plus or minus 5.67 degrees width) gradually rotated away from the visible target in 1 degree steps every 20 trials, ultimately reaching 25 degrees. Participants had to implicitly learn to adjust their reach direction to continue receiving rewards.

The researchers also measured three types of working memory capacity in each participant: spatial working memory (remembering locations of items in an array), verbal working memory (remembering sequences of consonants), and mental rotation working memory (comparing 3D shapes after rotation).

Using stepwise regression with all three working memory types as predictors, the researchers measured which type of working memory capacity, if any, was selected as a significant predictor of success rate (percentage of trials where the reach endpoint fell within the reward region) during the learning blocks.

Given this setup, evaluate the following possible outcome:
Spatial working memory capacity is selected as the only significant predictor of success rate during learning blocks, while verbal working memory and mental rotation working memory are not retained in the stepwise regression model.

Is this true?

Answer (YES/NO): YES